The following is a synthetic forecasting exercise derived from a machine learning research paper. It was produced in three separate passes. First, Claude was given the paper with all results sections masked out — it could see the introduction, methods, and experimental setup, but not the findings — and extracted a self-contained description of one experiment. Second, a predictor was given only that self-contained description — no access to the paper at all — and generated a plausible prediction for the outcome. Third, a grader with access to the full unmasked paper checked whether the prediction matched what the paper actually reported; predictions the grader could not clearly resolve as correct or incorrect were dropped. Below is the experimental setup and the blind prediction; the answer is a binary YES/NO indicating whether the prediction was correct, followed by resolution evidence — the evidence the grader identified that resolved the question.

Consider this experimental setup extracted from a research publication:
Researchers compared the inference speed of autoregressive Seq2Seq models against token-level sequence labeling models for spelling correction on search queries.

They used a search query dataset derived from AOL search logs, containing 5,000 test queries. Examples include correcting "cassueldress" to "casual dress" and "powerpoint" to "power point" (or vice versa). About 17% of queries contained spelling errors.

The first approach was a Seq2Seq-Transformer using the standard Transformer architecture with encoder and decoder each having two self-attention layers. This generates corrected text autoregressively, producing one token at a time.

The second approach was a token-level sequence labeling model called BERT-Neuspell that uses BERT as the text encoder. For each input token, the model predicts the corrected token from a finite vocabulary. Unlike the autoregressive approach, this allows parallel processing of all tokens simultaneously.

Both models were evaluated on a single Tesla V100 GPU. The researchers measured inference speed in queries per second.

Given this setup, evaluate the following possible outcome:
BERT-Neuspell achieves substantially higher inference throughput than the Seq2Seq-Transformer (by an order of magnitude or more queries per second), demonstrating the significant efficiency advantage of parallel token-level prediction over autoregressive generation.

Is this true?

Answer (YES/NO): NO